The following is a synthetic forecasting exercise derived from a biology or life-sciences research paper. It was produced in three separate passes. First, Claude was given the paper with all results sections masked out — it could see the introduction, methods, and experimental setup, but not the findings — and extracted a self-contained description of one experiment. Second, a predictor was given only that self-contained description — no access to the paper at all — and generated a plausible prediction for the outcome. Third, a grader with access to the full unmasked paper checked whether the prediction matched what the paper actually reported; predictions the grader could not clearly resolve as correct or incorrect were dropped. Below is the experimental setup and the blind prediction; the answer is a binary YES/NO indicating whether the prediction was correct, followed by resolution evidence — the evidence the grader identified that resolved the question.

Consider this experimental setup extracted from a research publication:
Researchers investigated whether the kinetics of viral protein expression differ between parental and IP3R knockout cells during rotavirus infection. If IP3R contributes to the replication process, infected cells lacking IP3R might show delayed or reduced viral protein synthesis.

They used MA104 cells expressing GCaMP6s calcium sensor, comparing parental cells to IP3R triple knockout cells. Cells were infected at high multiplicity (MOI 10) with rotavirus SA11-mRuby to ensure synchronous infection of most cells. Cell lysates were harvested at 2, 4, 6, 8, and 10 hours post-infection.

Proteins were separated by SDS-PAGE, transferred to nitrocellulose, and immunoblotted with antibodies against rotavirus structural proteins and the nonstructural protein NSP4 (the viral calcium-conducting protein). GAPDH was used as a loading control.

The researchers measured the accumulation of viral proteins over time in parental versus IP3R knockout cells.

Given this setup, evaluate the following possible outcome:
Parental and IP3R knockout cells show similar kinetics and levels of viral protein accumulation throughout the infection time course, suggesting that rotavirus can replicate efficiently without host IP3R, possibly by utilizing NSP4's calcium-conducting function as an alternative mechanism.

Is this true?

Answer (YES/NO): YES